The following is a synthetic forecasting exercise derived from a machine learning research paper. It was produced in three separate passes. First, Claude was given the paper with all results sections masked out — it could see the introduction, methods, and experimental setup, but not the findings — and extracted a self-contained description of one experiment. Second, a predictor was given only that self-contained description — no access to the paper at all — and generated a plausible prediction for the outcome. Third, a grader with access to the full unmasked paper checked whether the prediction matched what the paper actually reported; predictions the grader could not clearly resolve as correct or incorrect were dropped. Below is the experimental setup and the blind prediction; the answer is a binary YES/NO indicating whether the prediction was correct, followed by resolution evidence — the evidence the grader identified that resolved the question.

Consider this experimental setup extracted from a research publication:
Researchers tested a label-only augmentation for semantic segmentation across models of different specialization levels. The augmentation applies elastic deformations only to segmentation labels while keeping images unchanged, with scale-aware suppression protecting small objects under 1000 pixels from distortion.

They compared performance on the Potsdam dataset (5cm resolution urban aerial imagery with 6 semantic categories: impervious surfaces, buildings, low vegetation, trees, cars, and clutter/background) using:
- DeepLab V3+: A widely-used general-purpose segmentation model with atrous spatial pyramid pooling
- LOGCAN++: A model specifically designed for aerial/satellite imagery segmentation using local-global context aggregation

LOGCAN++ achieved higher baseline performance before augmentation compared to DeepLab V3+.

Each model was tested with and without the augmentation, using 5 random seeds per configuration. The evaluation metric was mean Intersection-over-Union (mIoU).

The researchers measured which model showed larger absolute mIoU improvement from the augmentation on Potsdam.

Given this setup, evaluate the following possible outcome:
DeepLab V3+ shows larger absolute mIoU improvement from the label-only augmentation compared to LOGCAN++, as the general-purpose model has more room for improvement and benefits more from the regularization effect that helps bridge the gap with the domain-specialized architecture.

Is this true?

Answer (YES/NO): YES